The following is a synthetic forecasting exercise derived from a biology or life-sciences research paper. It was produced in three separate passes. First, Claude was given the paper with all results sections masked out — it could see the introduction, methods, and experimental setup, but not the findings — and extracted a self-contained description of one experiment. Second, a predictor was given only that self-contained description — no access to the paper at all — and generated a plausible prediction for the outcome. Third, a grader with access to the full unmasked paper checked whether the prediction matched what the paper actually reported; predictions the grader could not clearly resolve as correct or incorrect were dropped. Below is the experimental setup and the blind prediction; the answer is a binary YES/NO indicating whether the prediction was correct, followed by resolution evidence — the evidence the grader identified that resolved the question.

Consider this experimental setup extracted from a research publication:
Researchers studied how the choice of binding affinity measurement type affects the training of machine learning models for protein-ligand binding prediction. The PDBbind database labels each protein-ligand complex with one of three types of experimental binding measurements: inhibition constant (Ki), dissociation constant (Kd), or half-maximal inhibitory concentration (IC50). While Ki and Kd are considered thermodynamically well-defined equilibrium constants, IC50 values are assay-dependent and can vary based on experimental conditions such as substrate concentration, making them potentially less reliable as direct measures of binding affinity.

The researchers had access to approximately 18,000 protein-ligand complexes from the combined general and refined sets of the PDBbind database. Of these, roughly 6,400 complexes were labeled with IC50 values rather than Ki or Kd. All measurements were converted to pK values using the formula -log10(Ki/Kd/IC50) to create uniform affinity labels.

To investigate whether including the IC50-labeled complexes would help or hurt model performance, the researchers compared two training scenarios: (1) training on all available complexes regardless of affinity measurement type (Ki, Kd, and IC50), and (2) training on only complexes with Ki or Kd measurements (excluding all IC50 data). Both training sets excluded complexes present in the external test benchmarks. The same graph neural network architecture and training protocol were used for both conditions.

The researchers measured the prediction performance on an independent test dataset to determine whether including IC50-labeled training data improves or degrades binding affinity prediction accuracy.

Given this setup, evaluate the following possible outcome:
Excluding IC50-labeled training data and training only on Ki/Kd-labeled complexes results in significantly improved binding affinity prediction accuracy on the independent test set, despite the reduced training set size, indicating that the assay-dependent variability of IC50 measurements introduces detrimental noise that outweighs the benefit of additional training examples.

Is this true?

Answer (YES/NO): NO